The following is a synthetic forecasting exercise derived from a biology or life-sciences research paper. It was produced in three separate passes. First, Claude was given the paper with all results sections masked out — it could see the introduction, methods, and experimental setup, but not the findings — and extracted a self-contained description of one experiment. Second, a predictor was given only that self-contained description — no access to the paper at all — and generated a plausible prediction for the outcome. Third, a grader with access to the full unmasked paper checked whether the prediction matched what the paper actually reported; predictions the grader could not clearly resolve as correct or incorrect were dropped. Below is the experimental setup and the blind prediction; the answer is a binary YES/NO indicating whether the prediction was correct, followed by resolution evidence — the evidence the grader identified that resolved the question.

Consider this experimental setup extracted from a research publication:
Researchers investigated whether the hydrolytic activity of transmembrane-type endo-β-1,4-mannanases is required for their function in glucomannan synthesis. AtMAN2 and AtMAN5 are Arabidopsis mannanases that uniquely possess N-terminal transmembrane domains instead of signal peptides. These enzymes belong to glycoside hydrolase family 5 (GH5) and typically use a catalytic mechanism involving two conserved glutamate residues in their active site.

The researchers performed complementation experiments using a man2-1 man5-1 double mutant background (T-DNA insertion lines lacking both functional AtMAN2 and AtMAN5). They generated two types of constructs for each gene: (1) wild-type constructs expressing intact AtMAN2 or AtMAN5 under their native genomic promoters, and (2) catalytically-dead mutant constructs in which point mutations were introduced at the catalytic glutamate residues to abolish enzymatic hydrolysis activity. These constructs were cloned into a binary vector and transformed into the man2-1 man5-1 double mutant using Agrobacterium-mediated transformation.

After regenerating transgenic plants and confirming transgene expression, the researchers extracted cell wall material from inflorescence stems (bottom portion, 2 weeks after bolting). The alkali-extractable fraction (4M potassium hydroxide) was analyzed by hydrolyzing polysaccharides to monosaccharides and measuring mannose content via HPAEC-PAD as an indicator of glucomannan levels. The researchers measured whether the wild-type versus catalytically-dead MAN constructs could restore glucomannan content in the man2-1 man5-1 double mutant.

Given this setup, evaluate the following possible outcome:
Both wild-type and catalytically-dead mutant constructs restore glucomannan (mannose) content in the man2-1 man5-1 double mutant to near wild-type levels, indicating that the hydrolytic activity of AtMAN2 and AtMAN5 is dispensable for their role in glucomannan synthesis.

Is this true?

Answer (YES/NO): NO